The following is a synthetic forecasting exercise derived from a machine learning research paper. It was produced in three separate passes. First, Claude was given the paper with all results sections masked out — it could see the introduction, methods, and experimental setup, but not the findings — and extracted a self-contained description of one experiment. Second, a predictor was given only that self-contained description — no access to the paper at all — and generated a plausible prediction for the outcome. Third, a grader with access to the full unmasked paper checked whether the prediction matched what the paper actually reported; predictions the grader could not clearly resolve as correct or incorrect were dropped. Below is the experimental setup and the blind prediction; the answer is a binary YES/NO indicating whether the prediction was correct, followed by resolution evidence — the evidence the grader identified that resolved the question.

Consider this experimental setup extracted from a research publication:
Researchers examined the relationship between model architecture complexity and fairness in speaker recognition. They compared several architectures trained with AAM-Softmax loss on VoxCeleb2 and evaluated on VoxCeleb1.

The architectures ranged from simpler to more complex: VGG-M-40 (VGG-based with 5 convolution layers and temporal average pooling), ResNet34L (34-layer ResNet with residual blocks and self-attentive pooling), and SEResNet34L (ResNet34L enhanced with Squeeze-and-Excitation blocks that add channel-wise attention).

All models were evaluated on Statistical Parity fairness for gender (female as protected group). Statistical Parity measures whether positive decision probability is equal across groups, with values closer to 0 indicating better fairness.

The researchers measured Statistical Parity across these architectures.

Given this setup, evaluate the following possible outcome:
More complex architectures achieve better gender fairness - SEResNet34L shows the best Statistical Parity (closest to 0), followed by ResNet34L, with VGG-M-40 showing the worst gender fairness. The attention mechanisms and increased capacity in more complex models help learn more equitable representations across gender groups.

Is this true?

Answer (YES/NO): YES